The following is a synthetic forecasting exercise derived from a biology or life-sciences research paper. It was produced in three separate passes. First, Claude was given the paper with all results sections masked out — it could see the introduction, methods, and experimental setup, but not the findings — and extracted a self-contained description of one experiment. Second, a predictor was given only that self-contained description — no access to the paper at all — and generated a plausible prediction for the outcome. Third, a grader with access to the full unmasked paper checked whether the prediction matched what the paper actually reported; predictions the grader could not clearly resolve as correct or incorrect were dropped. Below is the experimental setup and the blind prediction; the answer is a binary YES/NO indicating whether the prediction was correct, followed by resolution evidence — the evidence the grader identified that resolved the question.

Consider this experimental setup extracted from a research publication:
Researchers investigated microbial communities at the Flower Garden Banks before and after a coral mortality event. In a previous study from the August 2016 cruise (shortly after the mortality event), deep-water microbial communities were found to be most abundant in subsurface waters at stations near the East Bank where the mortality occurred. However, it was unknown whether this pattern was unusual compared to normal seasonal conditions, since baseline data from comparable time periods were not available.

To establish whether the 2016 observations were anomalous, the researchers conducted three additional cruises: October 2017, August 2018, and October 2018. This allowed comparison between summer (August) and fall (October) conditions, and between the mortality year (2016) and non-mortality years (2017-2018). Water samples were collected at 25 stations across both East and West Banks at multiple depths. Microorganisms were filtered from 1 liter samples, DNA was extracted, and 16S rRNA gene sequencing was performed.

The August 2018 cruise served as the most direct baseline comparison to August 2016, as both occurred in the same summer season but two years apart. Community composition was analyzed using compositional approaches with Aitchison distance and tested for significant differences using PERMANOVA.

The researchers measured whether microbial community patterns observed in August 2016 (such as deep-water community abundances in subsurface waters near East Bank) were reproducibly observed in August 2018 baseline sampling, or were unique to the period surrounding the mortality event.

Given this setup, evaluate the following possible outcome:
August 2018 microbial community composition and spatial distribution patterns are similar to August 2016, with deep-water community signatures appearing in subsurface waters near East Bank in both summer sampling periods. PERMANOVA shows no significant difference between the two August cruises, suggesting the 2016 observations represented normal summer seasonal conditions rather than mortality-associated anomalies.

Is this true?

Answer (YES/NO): NO